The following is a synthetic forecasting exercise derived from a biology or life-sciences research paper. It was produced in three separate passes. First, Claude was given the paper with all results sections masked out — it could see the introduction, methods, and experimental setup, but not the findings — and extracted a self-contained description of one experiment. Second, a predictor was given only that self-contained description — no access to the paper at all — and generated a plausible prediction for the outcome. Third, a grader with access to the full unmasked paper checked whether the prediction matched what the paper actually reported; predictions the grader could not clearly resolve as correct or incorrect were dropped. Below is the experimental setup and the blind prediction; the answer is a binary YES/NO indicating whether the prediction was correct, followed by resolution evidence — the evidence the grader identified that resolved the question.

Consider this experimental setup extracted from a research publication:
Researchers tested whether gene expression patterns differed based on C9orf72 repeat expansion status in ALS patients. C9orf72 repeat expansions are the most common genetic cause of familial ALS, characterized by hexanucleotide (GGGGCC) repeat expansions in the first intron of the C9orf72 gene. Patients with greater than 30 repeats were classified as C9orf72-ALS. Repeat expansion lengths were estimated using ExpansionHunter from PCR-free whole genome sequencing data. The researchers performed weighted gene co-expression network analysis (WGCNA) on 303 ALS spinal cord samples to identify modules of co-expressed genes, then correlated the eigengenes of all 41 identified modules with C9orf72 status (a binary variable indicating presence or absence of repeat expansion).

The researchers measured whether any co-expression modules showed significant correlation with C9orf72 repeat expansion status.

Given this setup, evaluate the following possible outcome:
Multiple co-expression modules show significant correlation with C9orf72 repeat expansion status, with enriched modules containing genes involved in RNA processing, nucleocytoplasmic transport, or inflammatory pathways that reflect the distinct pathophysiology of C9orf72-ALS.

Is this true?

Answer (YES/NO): NO